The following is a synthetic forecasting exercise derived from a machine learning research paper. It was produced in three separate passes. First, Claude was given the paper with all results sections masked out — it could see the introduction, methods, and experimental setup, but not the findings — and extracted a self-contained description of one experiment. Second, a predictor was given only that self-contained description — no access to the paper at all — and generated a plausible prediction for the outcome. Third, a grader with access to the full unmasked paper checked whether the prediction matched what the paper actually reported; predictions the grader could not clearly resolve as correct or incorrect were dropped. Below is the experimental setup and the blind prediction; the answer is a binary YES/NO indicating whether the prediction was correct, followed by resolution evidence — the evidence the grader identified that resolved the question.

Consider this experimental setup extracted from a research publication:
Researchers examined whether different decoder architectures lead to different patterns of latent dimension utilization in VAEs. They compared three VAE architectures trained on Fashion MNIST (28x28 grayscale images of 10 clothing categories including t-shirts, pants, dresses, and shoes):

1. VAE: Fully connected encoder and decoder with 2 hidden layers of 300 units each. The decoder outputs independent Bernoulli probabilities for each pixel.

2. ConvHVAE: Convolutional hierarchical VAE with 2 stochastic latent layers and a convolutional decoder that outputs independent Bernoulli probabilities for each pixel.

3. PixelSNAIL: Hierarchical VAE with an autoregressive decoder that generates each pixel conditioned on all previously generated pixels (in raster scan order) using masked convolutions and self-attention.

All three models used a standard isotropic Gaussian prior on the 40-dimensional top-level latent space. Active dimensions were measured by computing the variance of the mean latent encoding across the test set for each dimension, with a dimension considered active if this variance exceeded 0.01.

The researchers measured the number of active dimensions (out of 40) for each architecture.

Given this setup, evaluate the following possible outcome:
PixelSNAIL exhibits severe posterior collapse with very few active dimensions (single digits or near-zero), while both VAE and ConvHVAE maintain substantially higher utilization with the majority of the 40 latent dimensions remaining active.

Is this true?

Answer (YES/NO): NO